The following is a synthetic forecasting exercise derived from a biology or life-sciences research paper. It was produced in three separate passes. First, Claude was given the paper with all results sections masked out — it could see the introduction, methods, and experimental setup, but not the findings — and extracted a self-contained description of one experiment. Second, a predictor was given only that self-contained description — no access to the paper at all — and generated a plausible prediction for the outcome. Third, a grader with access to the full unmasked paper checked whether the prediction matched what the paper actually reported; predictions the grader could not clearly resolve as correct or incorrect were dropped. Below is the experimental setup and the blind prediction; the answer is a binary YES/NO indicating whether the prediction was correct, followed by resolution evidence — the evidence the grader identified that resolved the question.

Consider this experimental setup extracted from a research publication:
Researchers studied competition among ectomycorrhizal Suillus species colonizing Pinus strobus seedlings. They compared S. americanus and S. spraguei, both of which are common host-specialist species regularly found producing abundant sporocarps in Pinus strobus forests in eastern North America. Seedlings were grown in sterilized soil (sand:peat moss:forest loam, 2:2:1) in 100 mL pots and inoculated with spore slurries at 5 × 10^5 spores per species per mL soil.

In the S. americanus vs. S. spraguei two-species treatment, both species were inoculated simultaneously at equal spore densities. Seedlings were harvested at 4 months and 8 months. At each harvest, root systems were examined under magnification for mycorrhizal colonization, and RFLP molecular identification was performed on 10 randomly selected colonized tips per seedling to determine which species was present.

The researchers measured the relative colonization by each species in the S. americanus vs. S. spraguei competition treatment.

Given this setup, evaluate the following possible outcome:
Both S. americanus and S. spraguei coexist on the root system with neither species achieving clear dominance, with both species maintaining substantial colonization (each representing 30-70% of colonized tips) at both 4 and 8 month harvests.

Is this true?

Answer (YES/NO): NO